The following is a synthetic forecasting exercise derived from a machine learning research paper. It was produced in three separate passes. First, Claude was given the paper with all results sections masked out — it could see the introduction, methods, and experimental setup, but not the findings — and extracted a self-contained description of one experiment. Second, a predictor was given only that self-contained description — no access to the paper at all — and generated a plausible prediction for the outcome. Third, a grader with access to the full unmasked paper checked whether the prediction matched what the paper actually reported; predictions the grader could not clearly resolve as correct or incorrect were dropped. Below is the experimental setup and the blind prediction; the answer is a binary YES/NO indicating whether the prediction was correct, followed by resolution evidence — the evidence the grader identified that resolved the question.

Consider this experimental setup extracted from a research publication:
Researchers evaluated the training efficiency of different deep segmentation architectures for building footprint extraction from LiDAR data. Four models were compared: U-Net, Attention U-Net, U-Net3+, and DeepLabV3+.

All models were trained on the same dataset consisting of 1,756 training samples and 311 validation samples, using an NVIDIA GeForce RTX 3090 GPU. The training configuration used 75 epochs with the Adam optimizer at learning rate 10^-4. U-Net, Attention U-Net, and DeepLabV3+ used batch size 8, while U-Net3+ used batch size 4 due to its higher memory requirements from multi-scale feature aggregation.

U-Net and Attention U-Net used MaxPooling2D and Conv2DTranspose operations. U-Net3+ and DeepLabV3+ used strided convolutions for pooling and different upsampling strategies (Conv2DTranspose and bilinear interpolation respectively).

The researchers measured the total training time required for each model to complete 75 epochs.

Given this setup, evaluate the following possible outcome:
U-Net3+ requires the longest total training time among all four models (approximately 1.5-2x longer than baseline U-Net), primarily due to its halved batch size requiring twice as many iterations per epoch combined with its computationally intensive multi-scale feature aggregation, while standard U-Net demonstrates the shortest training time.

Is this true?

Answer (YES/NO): NO